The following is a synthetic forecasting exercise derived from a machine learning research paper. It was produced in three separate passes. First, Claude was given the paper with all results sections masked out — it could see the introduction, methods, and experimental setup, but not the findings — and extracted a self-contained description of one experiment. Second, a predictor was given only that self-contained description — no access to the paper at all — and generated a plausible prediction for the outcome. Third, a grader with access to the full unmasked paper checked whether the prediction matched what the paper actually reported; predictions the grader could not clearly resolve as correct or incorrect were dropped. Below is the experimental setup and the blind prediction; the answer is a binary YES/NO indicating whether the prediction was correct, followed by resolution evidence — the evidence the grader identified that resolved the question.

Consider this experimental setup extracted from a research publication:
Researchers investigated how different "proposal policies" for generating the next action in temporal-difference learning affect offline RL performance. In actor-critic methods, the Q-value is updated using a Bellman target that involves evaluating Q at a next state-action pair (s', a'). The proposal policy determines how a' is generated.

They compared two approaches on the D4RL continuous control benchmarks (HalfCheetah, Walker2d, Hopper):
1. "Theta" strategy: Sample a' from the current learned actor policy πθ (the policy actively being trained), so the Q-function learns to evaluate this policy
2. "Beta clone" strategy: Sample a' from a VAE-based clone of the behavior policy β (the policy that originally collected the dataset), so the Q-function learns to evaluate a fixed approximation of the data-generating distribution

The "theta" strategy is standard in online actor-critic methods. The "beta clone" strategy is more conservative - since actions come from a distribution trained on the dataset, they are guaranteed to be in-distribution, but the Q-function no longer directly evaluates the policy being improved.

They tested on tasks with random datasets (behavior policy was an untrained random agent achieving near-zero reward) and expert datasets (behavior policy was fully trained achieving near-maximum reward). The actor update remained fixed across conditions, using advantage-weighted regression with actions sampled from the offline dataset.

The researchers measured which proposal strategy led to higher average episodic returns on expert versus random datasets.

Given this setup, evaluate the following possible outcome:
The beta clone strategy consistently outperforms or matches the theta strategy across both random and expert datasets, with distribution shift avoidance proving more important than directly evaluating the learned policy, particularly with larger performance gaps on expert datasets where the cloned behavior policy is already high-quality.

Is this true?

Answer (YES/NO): NO